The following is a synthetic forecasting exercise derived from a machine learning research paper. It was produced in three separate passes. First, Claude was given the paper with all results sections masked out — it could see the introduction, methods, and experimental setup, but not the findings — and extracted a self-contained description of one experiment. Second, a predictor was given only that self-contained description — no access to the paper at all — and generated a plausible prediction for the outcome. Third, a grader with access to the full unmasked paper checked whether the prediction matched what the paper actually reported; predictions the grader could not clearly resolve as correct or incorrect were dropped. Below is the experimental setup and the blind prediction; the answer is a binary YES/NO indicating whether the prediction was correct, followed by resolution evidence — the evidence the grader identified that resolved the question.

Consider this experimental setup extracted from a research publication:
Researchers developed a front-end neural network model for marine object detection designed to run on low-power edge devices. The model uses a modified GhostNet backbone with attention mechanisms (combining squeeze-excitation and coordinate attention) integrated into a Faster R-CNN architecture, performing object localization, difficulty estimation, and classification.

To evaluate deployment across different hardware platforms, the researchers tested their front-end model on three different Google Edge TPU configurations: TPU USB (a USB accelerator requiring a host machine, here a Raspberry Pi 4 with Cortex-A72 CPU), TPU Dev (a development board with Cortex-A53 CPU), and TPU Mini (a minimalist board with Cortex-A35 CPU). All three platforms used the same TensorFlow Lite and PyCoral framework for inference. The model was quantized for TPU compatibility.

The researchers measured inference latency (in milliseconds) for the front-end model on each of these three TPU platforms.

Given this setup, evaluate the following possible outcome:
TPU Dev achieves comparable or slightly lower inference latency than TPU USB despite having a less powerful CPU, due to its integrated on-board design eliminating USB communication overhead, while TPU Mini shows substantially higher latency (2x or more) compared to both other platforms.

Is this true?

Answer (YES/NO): YES